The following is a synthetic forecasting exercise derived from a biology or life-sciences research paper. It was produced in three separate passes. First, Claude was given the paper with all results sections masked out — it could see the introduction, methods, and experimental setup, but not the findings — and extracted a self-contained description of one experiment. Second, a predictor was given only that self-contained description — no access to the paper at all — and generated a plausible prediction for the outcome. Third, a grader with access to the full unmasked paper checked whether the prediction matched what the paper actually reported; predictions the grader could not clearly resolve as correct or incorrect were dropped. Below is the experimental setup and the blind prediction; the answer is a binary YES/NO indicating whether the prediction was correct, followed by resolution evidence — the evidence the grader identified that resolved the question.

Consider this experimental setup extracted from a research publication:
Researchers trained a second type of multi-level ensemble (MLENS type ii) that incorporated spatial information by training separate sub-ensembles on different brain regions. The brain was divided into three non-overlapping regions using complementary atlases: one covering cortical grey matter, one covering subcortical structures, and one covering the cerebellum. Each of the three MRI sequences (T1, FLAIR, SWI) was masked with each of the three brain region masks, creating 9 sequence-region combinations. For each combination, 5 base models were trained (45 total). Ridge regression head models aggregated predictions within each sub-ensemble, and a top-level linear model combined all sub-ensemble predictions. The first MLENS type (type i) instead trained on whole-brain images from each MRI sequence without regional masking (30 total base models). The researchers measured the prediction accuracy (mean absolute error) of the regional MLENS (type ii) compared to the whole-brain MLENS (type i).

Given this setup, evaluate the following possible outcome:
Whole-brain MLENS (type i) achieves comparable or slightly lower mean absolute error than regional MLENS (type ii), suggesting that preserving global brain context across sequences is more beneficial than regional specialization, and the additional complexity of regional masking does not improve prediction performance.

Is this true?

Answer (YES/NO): NO